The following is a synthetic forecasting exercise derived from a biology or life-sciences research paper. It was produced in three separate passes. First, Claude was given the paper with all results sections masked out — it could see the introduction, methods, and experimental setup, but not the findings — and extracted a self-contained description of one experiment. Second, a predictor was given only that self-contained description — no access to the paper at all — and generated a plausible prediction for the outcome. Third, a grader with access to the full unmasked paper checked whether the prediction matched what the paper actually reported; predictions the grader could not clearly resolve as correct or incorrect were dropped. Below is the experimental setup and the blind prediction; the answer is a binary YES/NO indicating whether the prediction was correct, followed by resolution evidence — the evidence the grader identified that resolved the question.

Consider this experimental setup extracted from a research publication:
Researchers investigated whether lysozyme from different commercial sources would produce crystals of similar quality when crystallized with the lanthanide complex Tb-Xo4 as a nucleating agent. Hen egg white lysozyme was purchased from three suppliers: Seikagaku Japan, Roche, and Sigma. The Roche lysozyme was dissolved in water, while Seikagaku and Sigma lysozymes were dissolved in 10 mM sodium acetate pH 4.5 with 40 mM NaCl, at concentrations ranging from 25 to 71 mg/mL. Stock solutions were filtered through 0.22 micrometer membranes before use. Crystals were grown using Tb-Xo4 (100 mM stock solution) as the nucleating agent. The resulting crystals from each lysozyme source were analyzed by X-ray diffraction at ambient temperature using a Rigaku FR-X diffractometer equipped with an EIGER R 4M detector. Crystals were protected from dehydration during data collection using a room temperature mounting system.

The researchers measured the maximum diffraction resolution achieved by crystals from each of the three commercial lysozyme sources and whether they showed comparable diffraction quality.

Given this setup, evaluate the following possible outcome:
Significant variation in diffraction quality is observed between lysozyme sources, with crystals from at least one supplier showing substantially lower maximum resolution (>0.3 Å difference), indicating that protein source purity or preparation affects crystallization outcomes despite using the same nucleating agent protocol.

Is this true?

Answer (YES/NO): NO